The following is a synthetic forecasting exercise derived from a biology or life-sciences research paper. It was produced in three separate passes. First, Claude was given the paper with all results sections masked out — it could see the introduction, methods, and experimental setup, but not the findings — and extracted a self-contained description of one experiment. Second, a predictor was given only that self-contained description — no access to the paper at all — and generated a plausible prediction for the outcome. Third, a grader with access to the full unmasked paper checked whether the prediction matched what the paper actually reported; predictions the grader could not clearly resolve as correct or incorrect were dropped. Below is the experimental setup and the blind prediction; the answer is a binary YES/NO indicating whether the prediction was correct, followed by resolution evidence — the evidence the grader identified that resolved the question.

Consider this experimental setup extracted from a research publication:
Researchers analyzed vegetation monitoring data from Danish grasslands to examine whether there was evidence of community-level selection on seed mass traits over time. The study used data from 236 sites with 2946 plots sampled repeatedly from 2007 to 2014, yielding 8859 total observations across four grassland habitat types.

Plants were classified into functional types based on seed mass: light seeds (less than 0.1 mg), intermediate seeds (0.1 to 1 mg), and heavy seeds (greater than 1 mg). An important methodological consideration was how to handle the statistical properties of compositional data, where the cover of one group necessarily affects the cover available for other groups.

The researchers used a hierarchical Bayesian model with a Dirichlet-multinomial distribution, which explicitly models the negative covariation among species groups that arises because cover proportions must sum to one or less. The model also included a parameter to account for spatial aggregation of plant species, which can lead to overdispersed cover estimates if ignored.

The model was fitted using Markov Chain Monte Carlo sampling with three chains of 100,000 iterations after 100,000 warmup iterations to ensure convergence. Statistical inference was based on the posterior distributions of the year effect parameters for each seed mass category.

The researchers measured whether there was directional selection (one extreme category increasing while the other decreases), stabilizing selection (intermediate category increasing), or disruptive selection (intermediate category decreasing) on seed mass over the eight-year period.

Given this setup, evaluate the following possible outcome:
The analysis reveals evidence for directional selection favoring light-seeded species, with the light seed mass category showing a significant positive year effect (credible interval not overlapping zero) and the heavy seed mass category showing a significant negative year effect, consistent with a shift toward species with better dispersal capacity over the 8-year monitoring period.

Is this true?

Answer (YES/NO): NO